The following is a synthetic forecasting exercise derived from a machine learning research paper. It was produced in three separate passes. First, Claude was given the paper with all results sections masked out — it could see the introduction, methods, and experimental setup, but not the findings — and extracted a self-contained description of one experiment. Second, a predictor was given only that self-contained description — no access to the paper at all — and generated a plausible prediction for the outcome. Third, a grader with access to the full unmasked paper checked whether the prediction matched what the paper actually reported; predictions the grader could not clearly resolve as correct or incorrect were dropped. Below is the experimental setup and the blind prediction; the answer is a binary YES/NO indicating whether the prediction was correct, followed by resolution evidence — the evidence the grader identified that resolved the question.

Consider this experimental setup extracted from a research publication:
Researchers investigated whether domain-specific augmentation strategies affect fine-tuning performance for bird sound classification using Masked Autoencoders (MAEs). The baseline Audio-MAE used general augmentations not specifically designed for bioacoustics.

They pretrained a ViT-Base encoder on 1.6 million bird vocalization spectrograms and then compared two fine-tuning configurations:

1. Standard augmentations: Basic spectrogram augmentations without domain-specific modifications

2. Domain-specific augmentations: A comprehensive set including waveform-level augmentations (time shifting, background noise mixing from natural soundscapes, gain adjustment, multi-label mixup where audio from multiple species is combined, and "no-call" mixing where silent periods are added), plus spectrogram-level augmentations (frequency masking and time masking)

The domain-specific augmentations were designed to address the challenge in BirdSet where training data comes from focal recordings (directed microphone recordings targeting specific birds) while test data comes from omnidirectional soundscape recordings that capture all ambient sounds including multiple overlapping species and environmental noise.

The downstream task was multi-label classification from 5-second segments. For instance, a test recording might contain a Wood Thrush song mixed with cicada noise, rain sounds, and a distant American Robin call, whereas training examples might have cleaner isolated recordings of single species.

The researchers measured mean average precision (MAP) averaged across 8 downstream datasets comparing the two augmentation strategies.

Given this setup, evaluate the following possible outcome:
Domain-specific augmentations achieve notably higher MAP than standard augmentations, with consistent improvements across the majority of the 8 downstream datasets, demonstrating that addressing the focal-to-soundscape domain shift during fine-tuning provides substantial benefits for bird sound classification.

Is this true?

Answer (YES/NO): NO